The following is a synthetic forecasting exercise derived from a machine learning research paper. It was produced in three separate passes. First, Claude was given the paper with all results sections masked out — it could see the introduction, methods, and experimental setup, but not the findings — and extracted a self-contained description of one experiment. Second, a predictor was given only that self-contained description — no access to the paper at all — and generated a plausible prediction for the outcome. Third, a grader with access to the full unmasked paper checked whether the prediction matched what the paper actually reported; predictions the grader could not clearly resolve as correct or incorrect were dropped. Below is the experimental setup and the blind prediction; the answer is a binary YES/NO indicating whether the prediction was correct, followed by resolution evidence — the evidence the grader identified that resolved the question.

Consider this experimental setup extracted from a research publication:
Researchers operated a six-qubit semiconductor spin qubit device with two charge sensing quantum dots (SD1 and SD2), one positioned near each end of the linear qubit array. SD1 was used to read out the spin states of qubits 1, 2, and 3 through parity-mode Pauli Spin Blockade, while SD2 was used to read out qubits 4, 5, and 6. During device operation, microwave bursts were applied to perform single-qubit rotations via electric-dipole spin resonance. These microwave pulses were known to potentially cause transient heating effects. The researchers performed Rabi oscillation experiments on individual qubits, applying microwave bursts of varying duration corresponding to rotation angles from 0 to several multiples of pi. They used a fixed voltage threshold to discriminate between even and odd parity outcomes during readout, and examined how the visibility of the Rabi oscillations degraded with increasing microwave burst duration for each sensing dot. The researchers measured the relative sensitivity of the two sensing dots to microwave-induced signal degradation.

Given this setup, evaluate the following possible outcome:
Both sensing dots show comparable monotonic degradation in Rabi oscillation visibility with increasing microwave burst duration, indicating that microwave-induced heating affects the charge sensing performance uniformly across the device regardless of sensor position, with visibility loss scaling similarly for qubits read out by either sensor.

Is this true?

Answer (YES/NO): NO